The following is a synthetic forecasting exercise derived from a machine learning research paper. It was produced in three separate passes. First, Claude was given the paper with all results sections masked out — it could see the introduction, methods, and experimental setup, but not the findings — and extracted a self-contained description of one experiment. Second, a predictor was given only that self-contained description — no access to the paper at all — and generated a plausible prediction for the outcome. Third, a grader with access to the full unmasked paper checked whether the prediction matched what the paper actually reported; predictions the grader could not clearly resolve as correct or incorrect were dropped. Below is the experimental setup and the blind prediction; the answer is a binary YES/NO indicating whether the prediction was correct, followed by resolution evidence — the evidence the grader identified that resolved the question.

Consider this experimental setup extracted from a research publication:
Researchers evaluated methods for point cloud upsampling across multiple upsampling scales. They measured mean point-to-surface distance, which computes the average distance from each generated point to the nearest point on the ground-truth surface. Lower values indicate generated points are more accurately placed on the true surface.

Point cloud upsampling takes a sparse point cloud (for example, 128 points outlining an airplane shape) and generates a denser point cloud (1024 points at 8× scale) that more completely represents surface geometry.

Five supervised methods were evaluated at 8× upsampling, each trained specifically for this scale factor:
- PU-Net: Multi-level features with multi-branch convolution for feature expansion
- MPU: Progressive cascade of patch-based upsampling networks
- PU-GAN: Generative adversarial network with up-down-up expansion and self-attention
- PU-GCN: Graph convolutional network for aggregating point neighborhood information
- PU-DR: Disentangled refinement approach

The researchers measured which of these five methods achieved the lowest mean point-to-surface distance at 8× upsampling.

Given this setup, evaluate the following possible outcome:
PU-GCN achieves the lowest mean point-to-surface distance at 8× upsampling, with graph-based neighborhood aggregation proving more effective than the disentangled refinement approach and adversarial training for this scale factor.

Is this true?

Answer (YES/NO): NO